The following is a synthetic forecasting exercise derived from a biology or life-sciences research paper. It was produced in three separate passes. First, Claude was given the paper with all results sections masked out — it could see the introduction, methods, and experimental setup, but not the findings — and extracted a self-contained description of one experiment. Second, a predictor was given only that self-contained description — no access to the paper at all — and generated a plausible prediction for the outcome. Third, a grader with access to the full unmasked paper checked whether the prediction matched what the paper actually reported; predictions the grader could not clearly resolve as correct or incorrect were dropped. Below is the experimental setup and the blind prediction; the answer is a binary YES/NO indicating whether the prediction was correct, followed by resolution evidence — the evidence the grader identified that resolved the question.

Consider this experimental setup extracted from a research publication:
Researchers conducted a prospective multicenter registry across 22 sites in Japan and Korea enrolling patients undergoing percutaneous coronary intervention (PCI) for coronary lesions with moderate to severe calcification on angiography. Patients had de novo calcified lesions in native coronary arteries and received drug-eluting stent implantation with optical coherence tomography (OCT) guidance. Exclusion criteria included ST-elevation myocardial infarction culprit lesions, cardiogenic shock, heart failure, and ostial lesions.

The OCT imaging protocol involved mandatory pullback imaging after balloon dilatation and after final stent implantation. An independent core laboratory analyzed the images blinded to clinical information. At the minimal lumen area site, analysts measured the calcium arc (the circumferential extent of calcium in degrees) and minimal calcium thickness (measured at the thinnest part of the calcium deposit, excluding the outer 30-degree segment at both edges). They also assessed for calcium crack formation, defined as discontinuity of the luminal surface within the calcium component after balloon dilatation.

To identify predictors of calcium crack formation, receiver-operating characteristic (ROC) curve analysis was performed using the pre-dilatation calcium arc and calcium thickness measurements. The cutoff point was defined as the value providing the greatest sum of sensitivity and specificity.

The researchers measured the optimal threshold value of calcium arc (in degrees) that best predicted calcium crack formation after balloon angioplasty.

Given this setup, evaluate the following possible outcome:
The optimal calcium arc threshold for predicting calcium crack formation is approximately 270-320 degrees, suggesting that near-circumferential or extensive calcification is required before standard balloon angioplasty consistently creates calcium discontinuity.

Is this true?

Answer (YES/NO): NO